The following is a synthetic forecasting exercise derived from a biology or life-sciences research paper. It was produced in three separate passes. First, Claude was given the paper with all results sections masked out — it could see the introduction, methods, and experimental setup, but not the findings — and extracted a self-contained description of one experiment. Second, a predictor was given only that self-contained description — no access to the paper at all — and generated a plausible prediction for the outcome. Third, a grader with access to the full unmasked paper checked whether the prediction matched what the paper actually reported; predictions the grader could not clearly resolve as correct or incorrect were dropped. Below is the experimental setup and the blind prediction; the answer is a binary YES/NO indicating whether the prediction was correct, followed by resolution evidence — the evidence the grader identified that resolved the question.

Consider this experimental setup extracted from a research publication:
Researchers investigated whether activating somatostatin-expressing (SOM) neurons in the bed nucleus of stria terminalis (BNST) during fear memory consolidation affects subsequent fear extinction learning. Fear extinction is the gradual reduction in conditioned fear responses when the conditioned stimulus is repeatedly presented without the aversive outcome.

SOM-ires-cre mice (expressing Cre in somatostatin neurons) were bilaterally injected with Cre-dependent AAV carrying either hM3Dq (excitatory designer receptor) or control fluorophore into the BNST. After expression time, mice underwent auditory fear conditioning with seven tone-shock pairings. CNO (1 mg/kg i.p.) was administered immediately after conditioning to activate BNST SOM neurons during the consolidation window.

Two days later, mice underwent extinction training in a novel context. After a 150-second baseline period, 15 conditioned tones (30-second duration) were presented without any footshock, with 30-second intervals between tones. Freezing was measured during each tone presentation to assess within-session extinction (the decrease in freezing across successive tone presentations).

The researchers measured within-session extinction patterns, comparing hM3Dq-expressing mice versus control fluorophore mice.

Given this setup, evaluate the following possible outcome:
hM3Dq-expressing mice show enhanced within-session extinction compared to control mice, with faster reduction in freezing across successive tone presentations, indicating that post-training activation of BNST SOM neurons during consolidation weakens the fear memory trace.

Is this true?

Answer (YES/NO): NO